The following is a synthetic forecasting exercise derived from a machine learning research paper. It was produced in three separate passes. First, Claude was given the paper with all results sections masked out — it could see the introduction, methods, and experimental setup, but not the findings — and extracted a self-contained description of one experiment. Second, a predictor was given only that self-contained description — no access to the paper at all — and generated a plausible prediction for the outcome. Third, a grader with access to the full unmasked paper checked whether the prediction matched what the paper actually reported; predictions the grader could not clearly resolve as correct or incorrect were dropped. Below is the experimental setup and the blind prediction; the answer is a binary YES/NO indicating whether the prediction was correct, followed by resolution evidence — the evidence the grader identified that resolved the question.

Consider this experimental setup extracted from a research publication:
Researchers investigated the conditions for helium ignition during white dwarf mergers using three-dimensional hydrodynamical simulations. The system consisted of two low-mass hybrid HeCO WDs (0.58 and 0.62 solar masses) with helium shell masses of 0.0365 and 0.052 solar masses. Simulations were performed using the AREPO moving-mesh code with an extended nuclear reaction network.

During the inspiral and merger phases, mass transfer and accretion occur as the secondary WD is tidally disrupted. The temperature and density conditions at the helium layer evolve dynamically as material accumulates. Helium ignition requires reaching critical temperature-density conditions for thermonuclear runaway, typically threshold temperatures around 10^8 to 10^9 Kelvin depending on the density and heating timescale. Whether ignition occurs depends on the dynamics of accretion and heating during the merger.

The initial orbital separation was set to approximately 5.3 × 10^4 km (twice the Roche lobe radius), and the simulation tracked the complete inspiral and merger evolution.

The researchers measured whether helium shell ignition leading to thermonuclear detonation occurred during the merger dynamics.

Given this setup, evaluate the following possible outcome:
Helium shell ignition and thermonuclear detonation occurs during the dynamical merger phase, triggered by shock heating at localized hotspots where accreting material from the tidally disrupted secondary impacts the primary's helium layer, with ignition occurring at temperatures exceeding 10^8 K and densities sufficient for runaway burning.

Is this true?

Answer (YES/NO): YES